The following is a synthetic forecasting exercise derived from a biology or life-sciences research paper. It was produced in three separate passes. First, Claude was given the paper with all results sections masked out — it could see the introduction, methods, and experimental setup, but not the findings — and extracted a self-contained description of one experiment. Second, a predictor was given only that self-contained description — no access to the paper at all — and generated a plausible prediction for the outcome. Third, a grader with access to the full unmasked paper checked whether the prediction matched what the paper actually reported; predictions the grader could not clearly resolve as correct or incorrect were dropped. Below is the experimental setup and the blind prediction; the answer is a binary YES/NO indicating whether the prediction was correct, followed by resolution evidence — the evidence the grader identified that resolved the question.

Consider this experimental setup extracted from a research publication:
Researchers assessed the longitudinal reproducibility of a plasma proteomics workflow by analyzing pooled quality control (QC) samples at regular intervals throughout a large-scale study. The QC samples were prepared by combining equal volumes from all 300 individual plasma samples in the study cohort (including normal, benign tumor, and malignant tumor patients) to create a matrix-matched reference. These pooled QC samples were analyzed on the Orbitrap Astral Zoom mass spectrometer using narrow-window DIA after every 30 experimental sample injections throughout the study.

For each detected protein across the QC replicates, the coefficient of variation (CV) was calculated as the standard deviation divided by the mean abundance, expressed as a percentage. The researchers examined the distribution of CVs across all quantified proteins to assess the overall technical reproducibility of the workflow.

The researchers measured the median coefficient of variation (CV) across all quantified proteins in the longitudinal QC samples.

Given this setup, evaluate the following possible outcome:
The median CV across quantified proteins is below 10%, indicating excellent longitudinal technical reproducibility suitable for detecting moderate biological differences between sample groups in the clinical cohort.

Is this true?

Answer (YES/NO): YES